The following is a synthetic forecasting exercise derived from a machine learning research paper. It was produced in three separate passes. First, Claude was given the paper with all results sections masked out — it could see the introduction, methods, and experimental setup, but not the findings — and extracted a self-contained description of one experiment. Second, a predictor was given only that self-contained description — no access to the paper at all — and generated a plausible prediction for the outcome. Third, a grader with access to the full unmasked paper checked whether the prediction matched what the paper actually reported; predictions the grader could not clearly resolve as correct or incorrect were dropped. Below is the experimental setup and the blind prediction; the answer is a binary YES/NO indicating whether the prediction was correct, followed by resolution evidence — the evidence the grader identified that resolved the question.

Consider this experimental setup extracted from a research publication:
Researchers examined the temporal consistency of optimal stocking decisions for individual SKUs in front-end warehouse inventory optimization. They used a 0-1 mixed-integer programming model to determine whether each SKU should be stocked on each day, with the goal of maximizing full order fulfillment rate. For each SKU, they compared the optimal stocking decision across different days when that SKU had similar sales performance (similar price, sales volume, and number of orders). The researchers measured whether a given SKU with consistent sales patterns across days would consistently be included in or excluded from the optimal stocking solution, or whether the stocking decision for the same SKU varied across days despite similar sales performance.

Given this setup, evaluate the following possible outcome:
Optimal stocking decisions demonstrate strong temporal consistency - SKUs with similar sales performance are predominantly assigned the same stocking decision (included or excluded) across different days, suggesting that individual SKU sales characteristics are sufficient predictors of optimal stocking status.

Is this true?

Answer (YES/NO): NO